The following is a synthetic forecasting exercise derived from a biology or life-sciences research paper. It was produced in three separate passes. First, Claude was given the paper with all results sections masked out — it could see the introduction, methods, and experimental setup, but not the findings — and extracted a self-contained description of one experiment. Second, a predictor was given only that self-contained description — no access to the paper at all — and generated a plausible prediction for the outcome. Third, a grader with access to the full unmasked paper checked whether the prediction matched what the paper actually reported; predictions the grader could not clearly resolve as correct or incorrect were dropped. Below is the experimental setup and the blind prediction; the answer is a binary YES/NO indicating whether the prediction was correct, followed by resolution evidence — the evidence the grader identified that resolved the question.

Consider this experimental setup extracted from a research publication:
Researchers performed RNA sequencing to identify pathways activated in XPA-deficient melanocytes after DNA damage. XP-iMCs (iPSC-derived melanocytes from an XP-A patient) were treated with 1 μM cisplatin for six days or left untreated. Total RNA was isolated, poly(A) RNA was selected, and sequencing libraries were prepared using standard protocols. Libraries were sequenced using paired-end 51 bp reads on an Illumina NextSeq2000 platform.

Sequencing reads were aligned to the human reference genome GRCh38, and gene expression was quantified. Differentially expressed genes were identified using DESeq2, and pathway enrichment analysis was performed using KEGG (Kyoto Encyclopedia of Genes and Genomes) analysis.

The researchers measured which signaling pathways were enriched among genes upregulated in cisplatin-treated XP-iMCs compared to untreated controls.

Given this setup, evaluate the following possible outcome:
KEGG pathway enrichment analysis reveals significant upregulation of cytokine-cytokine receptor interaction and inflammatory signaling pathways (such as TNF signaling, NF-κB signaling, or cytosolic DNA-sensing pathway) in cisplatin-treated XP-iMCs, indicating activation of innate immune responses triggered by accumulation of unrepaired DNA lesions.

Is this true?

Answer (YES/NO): YES